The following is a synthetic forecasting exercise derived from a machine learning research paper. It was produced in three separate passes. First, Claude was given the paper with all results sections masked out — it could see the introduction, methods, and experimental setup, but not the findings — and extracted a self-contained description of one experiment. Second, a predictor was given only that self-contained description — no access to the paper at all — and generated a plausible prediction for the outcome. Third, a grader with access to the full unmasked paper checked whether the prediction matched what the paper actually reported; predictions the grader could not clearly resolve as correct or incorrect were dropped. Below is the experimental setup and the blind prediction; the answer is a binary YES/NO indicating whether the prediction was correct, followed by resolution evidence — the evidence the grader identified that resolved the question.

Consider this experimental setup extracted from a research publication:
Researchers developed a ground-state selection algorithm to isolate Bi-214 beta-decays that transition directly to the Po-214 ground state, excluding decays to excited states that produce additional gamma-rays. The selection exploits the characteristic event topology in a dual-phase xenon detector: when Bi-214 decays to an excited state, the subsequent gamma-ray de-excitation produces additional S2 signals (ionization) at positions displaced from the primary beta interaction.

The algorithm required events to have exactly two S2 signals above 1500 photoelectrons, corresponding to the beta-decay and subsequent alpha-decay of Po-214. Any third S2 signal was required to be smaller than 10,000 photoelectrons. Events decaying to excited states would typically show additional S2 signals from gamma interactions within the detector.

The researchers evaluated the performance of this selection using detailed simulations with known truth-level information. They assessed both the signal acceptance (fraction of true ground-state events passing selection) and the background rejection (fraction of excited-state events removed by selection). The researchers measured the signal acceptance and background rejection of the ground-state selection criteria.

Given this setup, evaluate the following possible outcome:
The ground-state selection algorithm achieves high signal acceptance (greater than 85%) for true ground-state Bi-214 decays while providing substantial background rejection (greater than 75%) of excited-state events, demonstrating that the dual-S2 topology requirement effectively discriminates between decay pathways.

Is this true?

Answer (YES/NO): YES